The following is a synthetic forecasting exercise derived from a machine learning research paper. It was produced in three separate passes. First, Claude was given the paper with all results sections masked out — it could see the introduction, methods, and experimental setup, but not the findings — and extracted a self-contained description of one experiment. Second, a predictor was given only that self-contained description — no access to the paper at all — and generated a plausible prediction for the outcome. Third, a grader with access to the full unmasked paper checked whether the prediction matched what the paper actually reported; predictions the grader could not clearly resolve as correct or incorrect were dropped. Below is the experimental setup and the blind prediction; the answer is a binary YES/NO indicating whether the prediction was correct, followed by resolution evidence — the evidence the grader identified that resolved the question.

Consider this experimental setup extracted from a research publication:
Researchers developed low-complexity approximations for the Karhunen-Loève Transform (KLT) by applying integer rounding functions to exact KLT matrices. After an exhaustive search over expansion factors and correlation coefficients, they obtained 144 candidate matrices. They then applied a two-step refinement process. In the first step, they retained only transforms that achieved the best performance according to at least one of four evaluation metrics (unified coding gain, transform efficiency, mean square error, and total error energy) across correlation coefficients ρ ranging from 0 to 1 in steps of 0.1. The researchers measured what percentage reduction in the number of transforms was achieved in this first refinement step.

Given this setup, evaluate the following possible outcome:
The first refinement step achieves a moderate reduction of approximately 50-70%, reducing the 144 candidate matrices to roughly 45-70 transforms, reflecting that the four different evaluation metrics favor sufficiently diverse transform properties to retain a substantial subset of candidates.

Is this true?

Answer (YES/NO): NO